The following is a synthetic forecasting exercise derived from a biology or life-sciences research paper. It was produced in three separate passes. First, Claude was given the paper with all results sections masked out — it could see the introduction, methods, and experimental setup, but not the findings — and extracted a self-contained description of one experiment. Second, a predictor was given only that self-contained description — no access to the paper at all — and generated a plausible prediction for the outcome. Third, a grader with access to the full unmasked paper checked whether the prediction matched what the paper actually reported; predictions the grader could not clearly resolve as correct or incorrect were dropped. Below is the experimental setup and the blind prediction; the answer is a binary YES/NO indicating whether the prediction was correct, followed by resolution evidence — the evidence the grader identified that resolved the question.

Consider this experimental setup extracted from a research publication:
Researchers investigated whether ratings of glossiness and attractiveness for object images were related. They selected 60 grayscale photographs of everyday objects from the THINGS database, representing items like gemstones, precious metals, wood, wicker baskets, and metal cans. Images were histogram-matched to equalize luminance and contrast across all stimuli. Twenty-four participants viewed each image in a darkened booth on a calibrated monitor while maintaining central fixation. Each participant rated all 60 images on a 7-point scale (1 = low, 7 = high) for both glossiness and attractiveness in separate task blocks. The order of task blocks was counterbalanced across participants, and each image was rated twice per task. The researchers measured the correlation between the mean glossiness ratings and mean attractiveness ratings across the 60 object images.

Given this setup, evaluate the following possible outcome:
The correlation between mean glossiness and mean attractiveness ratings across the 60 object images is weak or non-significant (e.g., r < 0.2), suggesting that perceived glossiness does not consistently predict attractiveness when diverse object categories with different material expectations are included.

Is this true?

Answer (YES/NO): NO